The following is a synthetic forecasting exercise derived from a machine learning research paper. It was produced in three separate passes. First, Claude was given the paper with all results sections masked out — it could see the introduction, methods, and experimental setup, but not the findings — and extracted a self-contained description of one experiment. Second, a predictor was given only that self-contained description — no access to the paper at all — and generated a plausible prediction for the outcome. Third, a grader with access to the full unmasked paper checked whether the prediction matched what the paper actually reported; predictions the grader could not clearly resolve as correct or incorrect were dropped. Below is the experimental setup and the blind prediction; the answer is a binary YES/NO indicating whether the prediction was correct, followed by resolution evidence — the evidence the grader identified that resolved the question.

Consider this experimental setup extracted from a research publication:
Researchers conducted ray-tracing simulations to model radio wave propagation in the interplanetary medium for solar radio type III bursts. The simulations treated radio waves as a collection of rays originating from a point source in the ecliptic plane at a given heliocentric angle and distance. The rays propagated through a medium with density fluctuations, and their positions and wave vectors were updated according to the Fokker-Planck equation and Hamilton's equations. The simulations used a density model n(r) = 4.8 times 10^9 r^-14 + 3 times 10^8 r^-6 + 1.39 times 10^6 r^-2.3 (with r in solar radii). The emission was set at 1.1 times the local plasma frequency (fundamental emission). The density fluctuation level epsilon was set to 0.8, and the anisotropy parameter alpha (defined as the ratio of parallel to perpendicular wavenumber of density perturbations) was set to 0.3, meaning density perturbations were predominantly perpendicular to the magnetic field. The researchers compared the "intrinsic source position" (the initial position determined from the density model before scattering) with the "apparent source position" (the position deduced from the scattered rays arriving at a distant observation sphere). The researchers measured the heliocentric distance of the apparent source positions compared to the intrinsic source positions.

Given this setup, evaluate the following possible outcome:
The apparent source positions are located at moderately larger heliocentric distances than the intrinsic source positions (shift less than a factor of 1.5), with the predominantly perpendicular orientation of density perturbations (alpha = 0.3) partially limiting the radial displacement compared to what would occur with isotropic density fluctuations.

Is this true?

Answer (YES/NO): NO